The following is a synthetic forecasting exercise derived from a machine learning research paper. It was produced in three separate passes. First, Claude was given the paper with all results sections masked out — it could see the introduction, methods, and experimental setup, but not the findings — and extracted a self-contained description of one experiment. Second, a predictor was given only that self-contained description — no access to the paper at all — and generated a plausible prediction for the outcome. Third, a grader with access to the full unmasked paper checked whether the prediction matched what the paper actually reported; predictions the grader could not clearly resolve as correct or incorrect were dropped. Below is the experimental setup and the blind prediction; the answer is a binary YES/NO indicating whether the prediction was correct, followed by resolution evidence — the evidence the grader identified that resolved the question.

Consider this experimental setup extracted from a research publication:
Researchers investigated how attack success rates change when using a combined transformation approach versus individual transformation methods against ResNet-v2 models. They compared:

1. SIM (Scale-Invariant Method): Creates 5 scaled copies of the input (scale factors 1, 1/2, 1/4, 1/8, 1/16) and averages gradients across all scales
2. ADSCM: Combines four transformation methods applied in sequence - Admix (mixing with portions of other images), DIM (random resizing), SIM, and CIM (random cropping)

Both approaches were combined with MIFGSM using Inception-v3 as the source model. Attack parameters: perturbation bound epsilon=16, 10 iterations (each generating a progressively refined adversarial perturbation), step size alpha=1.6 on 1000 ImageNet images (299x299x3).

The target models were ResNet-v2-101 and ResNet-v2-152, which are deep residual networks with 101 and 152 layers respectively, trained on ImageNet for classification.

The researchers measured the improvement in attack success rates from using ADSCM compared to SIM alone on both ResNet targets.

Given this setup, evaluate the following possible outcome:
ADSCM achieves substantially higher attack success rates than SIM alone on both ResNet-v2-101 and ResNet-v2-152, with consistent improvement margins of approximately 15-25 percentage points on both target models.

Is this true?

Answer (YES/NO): NO